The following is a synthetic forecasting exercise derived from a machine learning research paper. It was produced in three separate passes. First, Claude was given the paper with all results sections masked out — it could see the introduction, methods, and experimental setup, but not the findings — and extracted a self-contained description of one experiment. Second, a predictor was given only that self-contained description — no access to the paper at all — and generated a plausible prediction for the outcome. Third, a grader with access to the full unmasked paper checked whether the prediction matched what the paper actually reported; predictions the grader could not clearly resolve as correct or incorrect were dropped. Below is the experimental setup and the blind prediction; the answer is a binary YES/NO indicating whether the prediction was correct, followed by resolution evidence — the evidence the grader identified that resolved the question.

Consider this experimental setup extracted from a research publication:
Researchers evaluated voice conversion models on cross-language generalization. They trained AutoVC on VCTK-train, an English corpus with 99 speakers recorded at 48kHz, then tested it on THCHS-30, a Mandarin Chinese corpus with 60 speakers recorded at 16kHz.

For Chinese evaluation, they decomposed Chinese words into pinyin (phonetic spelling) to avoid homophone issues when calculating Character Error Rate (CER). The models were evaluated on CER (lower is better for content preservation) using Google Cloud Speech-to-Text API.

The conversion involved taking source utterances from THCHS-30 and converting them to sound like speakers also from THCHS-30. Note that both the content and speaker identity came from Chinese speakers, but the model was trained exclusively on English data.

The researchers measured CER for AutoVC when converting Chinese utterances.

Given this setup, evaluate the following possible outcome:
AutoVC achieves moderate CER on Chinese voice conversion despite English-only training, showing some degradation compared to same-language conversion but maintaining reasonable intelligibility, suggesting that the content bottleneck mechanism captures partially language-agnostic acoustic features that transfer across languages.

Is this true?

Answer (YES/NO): NO